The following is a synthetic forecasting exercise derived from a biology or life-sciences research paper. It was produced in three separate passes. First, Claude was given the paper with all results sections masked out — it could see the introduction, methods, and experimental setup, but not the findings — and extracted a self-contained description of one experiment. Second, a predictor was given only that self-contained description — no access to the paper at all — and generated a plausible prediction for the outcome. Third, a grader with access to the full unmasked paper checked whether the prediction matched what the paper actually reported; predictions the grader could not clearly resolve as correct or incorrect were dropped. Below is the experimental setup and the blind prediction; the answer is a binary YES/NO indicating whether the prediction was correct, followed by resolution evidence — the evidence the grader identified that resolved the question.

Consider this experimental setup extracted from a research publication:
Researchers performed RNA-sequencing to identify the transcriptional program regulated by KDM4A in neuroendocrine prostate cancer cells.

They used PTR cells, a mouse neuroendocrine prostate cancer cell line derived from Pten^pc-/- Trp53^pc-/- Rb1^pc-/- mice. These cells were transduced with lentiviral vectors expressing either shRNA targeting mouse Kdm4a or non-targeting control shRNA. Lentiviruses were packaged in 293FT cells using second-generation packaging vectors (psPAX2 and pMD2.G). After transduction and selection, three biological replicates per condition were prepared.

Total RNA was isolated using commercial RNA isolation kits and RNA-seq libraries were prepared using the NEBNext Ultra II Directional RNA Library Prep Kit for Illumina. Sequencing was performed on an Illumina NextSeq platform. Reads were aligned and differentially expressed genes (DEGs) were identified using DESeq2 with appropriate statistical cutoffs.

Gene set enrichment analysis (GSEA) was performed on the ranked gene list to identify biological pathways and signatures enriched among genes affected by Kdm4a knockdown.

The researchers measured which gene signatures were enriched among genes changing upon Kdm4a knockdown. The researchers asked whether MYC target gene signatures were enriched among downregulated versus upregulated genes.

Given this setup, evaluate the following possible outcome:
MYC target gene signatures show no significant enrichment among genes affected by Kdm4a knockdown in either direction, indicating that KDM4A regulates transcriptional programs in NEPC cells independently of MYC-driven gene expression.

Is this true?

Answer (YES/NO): NO